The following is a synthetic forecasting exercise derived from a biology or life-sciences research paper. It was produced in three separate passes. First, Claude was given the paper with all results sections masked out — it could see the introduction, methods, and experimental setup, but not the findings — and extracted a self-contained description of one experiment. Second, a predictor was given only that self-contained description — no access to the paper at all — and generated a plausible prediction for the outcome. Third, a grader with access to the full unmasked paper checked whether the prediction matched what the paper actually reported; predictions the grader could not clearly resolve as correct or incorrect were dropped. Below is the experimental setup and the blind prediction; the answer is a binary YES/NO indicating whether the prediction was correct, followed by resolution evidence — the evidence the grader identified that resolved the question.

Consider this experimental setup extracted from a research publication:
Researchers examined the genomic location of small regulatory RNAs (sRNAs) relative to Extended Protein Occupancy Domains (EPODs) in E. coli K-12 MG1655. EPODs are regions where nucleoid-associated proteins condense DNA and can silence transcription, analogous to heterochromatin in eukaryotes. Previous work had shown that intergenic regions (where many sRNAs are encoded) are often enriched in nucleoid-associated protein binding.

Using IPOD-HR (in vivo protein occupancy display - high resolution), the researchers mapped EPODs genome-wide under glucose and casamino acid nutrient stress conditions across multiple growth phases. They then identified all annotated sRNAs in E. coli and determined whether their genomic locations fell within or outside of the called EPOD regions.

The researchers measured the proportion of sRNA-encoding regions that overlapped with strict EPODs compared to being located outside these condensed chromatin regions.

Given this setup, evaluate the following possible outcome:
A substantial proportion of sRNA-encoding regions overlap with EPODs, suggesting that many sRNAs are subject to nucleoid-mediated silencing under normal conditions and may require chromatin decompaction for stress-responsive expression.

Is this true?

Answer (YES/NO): NO